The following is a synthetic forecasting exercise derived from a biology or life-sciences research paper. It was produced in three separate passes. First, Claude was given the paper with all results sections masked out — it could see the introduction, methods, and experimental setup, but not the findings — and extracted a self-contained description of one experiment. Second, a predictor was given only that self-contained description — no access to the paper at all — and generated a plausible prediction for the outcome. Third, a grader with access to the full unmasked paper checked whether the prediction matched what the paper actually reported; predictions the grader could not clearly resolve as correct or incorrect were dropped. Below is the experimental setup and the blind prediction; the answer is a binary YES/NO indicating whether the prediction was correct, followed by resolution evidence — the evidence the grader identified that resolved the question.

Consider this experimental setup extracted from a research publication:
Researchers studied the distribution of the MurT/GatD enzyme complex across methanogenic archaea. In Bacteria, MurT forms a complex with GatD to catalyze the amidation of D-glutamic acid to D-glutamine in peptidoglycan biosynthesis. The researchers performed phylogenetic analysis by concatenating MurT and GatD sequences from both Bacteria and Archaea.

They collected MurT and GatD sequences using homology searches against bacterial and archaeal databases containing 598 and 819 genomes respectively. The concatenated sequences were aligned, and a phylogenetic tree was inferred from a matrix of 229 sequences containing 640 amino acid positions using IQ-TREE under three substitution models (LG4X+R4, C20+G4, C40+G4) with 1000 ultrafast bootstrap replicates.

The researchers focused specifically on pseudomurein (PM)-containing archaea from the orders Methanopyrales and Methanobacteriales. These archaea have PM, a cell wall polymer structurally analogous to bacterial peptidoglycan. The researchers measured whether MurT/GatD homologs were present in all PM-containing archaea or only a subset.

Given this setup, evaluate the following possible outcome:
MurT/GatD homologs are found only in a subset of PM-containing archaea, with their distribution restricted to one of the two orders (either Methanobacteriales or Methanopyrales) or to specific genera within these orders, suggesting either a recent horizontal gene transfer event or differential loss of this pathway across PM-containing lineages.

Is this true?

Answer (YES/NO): YES